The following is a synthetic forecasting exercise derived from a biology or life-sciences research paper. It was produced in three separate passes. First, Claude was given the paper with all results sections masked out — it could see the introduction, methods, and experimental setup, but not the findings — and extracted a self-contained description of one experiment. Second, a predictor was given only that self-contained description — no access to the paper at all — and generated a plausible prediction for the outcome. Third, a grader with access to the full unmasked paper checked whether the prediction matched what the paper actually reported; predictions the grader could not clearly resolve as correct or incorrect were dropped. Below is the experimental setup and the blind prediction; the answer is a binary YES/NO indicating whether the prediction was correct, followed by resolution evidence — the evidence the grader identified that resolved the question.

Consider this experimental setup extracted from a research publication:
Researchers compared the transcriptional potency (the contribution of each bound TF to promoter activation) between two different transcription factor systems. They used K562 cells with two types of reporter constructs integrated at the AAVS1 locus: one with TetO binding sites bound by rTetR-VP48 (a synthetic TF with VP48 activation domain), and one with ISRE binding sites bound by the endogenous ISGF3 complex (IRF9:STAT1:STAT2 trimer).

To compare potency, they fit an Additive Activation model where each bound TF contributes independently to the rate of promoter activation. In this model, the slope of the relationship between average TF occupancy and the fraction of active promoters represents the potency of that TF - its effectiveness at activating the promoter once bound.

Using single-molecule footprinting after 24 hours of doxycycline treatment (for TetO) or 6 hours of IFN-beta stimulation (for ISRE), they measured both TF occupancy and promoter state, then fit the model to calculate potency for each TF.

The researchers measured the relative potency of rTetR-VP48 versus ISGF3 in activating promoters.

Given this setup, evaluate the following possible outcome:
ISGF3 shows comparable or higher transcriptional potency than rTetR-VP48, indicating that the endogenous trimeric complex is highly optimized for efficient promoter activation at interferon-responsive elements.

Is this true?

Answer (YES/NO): YES